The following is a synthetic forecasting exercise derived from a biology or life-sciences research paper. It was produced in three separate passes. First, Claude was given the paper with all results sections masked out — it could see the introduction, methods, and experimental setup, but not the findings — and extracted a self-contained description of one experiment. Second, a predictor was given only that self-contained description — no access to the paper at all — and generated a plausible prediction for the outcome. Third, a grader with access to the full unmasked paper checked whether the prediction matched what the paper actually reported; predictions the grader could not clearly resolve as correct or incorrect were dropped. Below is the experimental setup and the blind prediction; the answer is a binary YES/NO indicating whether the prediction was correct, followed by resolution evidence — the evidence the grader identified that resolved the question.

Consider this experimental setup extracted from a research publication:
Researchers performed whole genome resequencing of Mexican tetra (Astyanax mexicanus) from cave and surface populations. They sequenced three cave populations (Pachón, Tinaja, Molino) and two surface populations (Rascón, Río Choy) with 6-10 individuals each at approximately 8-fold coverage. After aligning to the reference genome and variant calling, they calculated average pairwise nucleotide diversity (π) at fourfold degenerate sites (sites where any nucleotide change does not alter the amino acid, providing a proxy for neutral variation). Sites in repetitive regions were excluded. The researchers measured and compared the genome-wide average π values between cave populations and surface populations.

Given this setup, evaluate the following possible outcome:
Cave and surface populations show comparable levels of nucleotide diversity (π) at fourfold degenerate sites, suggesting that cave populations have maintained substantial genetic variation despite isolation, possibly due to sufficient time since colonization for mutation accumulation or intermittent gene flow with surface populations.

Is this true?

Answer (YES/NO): NO